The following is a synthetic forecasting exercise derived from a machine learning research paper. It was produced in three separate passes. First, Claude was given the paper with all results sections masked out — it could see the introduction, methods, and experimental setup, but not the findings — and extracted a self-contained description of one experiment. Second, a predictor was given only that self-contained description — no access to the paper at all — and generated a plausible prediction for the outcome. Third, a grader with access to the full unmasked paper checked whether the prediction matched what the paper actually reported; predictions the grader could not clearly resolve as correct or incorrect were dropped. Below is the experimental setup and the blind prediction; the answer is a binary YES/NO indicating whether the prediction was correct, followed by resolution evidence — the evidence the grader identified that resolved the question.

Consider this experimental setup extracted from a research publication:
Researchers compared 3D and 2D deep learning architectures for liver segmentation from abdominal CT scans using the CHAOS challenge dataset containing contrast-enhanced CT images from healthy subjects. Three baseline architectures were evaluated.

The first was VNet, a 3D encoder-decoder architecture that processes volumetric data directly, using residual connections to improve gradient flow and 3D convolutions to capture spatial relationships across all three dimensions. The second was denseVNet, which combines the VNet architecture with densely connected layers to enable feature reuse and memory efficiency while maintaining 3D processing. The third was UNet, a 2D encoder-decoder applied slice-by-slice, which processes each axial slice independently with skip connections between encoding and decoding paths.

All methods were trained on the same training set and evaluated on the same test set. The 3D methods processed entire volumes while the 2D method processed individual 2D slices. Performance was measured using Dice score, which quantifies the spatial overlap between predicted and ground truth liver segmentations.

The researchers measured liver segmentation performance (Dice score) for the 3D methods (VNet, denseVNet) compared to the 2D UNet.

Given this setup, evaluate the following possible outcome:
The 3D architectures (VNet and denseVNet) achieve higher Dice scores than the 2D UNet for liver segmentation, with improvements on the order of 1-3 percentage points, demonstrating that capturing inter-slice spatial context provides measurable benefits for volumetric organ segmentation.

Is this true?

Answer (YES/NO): NO